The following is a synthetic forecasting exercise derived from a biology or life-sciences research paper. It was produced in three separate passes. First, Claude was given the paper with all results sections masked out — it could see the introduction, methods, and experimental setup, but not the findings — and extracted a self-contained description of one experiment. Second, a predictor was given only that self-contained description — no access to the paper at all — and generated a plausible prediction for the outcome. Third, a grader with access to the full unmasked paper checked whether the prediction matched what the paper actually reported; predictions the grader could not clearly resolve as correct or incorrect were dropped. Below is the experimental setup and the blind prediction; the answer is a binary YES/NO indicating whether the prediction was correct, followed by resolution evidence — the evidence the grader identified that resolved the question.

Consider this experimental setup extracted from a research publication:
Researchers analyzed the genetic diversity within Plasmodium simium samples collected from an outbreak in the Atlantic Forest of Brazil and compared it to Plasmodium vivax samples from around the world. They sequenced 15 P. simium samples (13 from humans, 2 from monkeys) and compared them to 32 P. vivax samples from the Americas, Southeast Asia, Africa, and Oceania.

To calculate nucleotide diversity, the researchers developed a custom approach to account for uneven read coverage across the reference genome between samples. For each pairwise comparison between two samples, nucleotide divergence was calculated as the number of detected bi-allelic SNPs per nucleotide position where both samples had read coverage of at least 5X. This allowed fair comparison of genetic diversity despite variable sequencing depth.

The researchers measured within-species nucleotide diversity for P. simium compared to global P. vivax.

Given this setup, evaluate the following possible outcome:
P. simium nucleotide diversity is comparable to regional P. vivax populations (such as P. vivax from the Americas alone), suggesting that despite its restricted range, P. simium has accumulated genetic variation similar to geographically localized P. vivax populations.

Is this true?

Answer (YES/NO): NO